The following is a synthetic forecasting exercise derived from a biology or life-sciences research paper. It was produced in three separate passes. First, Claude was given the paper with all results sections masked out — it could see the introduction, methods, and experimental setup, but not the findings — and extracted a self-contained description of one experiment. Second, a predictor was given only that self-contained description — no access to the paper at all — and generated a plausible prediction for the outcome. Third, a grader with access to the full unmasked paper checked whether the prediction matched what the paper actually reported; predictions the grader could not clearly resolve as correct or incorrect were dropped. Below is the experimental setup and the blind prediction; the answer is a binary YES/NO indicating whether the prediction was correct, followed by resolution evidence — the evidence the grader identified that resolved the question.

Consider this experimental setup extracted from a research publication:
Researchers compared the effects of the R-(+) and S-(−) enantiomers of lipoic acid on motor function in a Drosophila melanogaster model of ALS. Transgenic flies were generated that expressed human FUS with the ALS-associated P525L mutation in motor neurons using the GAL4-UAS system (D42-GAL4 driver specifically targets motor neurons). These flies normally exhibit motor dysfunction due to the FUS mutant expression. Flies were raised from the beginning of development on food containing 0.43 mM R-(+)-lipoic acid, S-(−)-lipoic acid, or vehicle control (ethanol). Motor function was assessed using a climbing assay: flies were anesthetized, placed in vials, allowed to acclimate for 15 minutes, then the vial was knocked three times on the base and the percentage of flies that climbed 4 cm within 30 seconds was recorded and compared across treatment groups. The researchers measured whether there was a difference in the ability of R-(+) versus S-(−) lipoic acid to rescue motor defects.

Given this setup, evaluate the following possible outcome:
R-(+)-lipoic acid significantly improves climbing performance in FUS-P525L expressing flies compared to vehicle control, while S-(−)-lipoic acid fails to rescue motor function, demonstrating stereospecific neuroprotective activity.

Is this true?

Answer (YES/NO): NO